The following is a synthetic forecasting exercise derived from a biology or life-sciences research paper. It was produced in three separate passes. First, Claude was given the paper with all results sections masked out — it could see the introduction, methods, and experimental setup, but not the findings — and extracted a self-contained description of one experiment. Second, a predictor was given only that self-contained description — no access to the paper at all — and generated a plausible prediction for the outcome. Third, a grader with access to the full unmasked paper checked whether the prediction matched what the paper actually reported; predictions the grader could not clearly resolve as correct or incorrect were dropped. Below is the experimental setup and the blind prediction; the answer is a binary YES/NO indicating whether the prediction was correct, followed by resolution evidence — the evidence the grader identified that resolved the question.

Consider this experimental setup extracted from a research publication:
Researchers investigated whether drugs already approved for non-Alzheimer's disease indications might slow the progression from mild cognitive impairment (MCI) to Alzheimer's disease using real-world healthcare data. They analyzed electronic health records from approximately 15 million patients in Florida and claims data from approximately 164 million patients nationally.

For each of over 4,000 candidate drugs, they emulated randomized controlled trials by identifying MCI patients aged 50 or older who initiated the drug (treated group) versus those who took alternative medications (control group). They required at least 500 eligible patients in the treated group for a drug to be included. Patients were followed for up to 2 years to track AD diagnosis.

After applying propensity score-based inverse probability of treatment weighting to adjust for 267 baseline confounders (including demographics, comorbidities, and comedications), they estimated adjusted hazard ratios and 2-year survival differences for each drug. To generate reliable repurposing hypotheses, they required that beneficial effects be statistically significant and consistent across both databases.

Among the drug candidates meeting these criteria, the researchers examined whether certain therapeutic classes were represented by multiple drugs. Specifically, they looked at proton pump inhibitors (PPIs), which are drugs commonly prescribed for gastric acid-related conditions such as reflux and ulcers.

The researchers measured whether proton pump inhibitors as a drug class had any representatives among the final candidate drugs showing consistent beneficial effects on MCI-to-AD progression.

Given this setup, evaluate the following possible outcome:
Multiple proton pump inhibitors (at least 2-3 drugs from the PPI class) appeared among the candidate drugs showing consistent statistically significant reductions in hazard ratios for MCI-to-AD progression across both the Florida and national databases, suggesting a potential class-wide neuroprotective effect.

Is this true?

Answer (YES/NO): YES